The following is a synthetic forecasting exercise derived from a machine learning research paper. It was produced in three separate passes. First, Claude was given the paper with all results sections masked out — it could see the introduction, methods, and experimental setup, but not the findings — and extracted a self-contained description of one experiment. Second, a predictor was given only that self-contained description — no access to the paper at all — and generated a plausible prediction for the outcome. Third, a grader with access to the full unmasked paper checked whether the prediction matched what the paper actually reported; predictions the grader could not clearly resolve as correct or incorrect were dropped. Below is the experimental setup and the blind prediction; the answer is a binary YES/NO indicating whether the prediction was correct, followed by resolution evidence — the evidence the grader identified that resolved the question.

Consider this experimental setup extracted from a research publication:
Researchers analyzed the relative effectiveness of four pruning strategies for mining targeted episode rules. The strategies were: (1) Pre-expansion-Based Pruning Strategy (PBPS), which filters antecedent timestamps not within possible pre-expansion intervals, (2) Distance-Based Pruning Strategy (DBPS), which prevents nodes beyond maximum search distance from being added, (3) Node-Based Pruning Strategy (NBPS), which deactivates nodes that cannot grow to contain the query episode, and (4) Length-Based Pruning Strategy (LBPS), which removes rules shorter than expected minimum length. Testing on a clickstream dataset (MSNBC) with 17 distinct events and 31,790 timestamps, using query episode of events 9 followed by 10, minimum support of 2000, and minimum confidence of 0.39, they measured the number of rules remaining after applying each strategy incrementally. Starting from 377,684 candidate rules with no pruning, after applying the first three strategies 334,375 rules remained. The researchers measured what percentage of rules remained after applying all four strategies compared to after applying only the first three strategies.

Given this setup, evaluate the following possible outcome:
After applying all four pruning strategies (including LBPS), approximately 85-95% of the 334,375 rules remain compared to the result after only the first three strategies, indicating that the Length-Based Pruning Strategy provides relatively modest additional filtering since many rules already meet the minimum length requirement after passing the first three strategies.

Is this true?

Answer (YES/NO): NO